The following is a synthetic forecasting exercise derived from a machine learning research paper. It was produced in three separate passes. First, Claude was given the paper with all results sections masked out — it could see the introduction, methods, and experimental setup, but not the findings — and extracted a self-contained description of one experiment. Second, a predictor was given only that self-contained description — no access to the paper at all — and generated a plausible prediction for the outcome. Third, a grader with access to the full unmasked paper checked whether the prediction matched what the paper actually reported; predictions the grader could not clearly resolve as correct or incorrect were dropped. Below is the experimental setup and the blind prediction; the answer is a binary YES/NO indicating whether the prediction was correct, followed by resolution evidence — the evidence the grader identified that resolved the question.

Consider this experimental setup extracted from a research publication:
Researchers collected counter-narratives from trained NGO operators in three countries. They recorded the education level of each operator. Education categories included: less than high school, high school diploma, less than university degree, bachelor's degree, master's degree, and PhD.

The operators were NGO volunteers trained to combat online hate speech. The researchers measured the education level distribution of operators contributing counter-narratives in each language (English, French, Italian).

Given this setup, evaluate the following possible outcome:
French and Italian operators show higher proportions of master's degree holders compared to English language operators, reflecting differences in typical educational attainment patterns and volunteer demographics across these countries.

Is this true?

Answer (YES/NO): NO